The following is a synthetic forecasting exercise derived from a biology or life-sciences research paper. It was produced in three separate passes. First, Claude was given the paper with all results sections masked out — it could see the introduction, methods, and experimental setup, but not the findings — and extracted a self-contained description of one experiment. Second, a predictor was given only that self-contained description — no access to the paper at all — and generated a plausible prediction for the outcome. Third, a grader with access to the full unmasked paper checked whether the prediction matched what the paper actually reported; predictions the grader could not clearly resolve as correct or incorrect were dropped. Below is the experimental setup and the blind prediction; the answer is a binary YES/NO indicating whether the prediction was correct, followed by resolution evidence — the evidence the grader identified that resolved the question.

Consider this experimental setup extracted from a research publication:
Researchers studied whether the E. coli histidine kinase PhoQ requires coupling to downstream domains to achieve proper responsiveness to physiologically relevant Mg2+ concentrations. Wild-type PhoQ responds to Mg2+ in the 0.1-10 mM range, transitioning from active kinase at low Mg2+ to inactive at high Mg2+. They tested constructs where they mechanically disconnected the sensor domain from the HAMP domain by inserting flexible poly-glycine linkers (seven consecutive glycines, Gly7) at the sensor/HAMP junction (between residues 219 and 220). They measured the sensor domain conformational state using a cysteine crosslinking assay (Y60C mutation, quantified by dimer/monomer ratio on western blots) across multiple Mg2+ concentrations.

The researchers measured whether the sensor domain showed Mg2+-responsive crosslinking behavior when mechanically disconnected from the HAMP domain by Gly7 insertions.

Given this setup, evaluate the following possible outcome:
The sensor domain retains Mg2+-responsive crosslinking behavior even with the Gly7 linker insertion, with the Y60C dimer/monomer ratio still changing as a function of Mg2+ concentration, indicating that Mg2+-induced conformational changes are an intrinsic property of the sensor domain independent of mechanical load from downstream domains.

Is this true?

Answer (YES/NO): NO